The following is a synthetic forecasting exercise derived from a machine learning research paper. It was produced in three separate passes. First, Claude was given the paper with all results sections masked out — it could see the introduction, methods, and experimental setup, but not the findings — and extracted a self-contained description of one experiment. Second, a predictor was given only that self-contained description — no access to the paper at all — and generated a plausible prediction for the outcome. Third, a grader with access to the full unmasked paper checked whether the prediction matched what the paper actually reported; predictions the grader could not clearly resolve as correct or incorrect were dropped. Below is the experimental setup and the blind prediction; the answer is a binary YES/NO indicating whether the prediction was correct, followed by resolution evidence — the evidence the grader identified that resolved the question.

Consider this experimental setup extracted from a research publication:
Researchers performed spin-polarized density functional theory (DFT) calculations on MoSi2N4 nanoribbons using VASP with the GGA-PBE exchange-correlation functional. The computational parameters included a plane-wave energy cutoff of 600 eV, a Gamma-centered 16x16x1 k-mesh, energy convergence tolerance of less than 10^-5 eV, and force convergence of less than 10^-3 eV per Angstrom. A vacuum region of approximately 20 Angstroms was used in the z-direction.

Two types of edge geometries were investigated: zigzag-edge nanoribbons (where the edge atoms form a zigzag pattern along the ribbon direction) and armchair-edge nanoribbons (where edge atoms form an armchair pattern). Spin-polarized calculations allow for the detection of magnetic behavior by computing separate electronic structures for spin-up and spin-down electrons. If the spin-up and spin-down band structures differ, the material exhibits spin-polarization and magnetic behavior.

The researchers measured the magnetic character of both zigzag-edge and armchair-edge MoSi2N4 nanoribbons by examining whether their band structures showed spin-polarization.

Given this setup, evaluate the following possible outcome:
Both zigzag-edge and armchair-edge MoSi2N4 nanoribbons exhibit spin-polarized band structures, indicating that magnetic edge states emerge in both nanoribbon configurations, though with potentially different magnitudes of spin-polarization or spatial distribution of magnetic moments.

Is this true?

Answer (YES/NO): NO